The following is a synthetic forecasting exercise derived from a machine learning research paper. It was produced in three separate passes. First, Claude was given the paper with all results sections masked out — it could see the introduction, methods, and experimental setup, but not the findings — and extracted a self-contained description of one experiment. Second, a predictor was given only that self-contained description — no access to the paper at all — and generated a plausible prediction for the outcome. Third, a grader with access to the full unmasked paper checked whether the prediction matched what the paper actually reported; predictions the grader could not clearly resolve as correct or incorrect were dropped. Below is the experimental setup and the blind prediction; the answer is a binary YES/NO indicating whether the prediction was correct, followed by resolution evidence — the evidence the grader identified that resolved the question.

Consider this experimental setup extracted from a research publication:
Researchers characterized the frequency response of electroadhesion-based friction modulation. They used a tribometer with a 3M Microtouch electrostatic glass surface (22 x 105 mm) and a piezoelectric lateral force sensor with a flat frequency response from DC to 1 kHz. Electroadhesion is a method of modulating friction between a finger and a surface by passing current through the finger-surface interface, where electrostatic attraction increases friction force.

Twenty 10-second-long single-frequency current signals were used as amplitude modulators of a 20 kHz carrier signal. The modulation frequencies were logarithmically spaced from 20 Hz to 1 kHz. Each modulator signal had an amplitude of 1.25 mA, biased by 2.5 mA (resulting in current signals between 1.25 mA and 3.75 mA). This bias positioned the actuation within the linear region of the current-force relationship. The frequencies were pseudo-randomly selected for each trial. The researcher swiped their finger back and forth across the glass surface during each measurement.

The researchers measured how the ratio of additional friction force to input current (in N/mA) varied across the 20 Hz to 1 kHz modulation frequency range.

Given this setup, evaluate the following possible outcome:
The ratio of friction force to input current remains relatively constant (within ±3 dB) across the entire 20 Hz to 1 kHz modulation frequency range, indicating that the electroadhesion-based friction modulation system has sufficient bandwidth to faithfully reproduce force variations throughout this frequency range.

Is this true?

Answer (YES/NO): YES